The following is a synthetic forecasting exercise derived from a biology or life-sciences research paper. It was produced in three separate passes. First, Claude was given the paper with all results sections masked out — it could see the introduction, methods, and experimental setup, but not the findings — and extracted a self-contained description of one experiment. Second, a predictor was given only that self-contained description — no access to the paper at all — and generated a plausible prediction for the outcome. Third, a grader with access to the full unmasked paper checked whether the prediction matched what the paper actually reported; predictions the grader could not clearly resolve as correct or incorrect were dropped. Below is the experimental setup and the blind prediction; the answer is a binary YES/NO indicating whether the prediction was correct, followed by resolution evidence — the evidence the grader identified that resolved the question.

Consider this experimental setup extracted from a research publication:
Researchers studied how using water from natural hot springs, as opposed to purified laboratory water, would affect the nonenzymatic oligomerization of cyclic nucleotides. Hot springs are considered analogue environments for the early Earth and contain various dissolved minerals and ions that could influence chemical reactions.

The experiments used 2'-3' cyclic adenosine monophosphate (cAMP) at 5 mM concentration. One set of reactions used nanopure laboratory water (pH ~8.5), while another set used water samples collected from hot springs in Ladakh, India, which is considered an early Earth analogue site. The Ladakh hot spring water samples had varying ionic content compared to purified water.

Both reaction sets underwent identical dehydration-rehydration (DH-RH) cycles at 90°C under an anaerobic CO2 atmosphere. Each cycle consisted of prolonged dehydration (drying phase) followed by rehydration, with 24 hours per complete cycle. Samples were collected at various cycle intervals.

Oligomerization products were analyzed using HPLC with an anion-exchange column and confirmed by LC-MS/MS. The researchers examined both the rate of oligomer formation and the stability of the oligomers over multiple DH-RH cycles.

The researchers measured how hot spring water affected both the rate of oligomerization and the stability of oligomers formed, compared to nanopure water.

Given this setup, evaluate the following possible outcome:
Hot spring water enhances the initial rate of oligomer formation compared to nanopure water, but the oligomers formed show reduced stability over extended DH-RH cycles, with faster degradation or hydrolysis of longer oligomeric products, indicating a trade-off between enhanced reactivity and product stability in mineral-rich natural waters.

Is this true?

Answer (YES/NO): YES